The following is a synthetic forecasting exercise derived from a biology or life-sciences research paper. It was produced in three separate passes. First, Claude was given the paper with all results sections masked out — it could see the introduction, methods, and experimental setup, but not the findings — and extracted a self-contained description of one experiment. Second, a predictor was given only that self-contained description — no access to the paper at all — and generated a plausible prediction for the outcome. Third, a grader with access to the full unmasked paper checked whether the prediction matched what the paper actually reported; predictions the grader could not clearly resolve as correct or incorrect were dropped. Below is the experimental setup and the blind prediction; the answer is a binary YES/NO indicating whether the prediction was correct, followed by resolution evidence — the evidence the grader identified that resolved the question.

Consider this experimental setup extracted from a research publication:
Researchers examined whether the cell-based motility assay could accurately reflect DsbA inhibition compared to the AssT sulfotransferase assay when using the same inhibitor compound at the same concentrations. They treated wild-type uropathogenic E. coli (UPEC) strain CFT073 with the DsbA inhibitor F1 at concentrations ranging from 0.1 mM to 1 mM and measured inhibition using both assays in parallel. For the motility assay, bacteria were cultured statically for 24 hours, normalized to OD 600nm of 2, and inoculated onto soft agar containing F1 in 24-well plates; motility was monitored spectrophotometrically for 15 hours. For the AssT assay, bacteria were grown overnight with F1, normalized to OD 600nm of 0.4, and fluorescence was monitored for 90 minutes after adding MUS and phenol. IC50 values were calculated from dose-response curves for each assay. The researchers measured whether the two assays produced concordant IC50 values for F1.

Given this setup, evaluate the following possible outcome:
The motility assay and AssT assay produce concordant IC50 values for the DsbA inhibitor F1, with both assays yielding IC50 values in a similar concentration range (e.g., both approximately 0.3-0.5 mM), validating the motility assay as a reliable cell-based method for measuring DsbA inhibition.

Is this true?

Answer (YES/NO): NO